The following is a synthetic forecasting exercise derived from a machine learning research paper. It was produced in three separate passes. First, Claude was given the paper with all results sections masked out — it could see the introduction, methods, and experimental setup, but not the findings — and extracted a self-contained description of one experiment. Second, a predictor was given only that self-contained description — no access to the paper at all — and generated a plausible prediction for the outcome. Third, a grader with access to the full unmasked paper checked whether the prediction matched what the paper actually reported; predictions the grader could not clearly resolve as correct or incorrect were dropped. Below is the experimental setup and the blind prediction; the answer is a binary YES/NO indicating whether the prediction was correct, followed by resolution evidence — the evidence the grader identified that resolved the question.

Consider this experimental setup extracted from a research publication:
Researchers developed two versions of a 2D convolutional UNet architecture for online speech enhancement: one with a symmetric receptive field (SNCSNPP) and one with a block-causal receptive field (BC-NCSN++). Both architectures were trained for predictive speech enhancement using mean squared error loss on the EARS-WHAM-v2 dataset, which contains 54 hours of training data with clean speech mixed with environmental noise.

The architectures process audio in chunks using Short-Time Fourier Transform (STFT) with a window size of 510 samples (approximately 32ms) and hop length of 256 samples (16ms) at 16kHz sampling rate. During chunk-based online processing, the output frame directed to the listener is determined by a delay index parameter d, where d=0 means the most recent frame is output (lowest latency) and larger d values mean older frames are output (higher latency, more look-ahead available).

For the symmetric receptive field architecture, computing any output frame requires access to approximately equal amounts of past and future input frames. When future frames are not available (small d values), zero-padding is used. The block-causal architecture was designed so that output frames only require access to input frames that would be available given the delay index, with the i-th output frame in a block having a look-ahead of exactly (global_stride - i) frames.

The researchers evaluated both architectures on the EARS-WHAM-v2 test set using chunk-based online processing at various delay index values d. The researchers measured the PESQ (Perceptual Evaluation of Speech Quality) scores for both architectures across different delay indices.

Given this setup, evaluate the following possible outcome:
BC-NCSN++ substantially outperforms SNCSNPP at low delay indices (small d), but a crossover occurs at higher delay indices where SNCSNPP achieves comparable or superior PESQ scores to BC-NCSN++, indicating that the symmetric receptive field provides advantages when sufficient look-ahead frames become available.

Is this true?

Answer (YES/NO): NO